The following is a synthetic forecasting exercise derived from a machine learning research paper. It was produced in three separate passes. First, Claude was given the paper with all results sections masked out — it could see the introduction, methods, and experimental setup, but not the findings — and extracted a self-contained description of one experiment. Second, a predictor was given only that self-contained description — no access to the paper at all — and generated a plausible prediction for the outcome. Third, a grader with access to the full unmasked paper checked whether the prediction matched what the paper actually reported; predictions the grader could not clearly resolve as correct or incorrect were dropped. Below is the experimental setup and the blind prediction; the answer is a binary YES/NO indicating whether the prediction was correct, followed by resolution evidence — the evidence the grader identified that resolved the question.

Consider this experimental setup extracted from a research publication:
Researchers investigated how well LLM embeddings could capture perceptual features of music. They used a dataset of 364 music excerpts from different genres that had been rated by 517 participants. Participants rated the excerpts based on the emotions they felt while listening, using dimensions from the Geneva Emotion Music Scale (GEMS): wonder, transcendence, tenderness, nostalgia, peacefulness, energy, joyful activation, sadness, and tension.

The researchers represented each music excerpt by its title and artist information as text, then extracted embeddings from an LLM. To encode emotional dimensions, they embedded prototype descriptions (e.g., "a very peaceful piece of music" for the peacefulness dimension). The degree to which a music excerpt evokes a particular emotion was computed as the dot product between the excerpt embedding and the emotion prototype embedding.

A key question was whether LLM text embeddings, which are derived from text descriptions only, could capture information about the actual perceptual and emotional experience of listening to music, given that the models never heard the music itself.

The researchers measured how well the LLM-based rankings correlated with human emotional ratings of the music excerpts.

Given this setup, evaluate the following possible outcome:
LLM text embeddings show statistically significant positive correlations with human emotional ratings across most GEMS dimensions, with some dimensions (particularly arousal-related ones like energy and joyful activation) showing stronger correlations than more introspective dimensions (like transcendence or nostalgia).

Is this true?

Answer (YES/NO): NO